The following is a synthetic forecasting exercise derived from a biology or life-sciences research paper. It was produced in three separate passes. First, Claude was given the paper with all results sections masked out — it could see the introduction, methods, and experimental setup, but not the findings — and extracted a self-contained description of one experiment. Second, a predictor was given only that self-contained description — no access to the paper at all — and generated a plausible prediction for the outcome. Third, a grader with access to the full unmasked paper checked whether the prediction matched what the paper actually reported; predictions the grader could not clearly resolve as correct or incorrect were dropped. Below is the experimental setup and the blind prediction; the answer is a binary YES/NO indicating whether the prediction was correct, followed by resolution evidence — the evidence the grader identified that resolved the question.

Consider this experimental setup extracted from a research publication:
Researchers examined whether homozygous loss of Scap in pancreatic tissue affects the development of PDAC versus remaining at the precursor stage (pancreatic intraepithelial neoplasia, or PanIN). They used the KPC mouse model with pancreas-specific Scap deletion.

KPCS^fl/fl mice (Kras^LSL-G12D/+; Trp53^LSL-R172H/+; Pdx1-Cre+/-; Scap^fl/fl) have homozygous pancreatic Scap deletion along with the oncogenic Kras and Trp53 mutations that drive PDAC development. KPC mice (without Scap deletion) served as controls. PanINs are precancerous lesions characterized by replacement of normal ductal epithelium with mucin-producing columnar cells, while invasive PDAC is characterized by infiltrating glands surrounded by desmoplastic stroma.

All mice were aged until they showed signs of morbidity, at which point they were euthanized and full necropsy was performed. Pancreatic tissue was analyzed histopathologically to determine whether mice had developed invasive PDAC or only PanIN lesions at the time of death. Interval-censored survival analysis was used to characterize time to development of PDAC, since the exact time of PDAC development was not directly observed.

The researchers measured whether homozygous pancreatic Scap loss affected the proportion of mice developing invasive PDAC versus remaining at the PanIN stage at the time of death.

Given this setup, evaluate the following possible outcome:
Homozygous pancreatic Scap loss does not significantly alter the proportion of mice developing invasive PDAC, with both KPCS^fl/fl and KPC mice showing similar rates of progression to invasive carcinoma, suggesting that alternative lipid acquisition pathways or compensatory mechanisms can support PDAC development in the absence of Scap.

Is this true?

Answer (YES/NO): NO